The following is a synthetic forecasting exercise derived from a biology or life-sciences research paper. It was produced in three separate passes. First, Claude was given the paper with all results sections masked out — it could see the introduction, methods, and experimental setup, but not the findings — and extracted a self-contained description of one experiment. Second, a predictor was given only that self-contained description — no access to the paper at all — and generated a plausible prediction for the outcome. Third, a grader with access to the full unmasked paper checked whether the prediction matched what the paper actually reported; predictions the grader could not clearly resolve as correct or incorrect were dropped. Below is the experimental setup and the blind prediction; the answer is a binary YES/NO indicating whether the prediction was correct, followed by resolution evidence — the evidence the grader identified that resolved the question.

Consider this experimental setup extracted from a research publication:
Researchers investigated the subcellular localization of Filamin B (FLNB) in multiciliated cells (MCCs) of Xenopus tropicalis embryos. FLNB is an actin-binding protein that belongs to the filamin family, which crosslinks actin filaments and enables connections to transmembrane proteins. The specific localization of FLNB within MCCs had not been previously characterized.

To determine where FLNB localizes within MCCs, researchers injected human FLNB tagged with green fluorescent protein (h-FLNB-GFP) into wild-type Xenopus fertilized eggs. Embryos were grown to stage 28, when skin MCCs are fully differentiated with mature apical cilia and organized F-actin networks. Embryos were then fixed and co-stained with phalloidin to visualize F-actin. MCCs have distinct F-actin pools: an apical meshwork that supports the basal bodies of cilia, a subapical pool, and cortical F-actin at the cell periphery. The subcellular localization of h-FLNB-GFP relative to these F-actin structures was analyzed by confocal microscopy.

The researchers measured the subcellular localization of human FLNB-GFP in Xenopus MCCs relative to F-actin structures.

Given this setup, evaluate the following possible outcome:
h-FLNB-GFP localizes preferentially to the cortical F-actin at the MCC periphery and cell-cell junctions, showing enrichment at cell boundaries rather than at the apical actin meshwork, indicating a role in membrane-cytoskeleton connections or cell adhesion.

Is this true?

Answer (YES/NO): NO